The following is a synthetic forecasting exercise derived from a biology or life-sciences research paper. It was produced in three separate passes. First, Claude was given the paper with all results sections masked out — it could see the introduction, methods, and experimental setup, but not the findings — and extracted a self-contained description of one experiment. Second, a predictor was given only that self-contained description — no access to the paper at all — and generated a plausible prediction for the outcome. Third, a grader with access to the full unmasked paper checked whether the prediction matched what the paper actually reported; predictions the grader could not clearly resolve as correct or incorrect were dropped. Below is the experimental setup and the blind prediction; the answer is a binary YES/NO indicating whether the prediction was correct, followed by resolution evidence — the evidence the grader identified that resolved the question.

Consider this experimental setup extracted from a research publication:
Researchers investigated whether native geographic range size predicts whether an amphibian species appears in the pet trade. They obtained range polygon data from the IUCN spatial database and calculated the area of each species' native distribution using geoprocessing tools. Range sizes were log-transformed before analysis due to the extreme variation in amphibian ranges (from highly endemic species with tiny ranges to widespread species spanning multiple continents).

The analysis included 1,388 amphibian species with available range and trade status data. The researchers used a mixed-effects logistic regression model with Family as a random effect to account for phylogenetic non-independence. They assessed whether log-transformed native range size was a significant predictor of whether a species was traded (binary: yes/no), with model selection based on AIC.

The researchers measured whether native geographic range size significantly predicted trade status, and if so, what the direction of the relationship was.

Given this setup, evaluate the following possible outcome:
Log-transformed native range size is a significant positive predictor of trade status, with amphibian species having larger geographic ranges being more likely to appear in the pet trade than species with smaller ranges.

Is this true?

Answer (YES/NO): YES